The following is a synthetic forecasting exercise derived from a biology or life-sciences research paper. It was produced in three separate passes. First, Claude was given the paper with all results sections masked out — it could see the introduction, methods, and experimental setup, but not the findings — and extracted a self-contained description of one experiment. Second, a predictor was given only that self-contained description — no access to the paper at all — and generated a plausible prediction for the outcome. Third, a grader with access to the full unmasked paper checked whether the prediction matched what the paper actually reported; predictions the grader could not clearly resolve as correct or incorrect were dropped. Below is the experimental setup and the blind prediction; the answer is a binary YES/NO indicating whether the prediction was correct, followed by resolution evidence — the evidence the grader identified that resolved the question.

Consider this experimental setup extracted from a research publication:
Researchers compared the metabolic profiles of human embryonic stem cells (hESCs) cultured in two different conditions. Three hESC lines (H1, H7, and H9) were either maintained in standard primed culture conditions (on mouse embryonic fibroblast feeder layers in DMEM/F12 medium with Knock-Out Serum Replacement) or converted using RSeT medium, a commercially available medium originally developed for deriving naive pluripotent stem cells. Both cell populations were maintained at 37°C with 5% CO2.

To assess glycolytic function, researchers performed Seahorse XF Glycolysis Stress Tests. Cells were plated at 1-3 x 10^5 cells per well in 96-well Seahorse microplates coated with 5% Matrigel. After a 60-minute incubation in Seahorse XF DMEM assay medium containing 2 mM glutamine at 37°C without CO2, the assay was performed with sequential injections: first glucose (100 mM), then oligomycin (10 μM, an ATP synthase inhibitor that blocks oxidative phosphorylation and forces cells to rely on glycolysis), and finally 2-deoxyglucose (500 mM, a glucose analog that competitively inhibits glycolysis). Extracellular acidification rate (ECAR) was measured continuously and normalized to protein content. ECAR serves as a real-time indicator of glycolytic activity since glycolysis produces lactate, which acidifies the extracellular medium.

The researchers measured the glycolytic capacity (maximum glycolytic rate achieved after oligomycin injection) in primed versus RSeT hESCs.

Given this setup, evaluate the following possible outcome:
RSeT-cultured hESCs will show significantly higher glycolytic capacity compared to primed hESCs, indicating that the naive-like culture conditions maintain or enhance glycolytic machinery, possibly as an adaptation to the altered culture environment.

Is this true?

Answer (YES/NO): NO